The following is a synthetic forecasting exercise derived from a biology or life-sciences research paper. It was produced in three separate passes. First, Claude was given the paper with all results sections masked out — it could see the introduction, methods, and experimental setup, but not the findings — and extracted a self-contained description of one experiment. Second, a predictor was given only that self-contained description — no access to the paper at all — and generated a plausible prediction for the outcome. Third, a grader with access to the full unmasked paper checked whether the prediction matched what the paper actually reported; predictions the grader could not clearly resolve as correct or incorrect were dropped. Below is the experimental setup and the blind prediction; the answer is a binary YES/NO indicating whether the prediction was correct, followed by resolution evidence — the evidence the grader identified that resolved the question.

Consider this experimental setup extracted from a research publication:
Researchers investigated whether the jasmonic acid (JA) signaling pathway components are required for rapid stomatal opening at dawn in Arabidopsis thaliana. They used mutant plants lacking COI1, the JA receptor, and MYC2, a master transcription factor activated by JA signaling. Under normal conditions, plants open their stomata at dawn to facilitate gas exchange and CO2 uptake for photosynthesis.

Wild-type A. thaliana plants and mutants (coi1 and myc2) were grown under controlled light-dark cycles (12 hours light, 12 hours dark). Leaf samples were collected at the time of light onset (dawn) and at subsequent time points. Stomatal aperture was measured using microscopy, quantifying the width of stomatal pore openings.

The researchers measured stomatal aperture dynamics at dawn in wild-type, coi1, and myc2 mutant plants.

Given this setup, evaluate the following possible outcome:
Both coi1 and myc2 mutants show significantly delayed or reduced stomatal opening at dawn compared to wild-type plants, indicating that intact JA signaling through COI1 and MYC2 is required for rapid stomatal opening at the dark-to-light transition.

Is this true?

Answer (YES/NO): YES